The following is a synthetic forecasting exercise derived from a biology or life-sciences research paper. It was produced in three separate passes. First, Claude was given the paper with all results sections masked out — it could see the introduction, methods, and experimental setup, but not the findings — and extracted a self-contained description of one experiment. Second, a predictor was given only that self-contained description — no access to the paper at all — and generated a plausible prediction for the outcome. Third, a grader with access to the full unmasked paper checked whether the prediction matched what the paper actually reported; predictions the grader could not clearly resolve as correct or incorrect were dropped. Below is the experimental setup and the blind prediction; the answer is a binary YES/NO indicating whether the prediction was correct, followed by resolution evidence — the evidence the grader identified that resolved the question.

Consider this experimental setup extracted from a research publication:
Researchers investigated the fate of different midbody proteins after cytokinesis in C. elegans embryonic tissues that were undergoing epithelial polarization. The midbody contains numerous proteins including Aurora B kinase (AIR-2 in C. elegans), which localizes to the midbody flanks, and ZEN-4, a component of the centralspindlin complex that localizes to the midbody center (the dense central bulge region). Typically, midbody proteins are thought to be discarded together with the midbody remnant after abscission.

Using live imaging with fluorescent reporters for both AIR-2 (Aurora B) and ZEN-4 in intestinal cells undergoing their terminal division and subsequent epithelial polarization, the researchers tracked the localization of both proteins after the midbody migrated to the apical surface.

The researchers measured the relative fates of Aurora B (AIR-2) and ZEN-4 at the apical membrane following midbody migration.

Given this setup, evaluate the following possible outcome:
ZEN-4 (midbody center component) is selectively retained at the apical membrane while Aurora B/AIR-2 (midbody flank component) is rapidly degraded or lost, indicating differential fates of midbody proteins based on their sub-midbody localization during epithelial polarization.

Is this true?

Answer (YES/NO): NO